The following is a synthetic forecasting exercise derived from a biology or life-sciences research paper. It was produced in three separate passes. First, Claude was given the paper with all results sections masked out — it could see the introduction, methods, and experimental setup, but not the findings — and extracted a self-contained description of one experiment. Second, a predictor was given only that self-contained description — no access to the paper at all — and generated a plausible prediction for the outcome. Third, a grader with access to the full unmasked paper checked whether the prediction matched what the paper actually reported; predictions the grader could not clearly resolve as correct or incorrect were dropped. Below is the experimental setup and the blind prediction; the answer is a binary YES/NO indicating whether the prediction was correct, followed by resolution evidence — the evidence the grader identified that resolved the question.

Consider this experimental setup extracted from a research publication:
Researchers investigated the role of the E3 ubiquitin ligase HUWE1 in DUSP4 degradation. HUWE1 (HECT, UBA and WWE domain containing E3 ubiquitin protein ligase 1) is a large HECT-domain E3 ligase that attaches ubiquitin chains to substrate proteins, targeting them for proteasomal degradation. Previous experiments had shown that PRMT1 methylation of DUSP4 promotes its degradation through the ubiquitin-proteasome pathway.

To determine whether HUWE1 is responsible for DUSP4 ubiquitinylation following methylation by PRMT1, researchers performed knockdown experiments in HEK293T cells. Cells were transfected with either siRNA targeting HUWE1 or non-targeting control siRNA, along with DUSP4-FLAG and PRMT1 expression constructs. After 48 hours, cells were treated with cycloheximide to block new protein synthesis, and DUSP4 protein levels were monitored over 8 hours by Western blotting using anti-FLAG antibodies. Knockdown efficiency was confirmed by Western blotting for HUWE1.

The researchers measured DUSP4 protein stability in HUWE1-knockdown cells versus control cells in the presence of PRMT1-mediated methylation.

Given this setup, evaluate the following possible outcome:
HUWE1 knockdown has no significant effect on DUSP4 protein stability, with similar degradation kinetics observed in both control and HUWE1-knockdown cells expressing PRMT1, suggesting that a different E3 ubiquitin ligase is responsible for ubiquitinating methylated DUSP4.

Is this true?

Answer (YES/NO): NO